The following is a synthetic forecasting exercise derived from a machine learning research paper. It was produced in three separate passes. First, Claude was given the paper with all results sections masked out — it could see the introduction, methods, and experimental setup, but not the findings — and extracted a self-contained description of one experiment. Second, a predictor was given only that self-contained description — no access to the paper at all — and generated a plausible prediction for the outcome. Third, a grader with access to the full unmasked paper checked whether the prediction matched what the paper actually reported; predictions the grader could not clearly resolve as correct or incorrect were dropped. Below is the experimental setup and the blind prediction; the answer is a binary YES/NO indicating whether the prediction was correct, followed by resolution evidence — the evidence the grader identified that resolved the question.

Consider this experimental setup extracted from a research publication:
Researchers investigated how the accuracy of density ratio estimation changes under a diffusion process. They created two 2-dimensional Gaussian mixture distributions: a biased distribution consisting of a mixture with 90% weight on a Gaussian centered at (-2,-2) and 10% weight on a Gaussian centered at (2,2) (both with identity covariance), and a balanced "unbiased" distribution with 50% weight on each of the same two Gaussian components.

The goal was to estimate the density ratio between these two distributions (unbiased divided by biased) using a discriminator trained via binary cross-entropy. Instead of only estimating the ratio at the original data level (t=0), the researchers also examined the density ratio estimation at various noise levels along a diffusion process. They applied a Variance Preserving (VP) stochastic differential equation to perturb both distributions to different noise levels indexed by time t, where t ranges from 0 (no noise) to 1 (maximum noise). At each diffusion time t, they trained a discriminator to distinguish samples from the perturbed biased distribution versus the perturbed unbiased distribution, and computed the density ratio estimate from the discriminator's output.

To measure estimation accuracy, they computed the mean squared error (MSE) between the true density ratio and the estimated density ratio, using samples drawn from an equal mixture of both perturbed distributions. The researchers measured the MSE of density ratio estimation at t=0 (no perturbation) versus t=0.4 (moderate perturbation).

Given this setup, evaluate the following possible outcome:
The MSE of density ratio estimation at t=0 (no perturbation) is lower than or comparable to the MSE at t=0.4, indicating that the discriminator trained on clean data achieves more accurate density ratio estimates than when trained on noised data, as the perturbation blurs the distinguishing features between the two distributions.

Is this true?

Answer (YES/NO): NO